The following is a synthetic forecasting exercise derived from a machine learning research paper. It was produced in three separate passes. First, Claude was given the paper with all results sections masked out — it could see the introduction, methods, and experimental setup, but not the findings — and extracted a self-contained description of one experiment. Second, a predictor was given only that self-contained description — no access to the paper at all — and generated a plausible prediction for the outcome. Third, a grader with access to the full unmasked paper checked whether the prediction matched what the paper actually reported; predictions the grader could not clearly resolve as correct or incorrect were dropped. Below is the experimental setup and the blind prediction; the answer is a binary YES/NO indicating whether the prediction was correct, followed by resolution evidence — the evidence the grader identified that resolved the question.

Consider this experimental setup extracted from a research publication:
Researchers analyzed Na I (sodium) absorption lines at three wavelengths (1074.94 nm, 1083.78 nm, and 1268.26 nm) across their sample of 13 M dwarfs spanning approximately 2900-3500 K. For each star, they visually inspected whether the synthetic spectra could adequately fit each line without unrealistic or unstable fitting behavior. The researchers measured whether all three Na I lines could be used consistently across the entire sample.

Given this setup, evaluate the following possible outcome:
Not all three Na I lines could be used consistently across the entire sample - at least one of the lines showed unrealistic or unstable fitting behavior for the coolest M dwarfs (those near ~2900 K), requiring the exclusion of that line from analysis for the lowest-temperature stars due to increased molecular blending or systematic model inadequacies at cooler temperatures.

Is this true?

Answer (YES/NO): NO